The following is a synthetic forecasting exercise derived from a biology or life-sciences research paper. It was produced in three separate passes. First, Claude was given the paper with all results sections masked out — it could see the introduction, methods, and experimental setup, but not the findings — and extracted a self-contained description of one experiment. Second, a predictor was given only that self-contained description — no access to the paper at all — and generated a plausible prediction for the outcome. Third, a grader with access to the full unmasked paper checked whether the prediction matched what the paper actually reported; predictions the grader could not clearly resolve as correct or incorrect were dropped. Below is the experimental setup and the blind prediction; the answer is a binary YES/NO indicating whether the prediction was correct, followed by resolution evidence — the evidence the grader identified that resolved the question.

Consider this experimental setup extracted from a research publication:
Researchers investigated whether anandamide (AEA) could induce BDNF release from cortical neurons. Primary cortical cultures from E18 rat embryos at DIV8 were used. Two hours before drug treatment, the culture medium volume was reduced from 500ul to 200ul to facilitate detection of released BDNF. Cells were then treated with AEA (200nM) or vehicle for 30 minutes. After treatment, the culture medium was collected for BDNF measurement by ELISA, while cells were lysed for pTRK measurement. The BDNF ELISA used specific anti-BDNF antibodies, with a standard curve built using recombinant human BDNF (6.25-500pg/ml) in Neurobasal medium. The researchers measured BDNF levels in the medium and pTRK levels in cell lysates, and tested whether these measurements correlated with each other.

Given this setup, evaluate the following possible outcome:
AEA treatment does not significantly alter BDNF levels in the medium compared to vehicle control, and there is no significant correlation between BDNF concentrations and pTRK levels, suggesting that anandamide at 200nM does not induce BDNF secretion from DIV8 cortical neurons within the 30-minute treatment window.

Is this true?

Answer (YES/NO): NO